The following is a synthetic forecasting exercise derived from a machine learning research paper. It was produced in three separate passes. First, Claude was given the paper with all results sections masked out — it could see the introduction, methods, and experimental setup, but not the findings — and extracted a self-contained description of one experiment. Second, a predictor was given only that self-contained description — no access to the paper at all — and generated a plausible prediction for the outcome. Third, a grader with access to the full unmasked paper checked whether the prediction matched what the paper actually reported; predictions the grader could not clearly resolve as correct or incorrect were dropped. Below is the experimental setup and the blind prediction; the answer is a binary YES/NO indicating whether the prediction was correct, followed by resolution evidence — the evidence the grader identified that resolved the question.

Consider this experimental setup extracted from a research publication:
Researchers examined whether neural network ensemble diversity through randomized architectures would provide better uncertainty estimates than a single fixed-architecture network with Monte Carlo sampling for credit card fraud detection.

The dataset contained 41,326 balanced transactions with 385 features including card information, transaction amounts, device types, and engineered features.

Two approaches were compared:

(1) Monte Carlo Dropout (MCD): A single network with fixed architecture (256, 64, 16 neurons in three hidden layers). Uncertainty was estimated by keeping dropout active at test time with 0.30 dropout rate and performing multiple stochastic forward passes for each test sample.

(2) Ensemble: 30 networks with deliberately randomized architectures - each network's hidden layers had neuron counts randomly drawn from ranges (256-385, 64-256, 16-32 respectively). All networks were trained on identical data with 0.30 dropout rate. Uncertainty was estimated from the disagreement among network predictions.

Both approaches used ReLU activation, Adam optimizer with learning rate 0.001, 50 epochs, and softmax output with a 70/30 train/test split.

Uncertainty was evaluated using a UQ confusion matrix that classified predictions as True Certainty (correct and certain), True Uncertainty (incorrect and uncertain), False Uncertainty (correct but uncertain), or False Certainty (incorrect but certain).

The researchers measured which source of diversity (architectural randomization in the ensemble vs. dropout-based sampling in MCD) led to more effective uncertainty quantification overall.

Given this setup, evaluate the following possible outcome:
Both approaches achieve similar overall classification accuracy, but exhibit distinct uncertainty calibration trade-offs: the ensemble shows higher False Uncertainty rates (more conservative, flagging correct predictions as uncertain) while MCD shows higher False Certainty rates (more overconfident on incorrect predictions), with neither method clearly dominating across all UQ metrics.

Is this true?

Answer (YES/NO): NO